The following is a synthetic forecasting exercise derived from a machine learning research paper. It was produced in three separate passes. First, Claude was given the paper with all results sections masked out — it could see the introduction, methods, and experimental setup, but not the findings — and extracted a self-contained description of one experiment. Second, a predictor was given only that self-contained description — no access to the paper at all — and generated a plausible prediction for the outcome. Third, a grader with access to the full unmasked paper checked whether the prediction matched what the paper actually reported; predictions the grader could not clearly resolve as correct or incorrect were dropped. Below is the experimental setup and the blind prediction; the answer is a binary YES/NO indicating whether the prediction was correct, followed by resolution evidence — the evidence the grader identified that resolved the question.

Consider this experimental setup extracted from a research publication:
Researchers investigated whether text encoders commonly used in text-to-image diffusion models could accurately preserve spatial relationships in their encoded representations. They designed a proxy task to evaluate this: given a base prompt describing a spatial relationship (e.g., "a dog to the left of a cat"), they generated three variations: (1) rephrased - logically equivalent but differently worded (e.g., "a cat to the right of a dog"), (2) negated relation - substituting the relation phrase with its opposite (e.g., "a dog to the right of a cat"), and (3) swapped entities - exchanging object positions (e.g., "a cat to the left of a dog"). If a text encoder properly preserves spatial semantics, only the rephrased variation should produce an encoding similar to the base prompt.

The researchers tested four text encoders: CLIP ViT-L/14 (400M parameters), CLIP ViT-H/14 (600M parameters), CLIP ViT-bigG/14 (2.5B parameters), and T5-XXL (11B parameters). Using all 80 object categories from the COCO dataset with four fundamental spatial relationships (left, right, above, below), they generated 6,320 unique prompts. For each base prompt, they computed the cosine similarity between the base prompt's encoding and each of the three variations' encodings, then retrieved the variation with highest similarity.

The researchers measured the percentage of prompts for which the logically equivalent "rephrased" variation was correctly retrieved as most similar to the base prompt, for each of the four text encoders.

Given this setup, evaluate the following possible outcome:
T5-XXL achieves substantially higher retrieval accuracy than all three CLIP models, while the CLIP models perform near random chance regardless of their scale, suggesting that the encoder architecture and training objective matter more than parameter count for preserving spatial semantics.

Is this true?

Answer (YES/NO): NO